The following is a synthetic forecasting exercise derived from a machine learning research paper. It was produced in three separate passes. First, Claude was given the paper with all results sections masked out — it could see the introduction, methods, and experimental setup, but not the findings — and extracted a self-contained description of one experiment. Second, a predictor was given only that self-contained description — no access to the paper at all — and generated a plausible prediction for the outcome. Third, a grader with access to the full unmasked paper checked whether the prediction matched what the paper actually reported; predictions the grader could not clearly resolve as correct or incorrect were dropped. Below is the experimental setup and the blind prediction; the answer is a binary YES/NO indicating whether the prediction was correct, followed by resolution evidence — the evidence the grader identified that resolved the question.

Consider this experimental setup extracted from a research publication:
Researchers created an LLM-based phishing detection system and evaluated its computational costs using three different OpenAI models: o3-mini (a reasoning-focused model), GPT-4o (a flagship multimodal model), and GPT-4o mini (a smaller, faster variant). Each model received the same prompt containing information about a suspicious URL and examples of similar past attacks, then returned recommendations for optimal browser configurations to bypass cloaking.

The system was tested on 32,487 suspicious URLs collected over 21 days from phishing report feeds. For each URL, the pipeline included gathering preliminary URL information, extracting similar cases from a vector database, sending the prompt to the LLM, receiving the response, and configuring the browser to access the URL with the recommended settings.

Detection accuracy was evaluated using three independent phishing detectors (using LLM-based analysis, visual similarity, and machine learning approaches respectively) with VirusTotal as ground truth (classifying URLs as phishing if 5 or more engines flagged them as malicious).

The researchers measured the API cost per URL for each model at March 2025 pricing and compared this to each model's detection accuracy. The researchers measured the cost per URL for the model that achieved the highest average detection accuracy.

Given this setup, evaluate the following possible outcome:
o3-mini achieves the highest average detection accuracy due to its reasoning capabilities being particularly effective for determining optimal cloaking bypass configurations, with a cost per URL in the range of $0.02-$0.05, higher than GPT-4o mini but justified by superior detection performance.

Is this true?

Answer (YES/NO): NO